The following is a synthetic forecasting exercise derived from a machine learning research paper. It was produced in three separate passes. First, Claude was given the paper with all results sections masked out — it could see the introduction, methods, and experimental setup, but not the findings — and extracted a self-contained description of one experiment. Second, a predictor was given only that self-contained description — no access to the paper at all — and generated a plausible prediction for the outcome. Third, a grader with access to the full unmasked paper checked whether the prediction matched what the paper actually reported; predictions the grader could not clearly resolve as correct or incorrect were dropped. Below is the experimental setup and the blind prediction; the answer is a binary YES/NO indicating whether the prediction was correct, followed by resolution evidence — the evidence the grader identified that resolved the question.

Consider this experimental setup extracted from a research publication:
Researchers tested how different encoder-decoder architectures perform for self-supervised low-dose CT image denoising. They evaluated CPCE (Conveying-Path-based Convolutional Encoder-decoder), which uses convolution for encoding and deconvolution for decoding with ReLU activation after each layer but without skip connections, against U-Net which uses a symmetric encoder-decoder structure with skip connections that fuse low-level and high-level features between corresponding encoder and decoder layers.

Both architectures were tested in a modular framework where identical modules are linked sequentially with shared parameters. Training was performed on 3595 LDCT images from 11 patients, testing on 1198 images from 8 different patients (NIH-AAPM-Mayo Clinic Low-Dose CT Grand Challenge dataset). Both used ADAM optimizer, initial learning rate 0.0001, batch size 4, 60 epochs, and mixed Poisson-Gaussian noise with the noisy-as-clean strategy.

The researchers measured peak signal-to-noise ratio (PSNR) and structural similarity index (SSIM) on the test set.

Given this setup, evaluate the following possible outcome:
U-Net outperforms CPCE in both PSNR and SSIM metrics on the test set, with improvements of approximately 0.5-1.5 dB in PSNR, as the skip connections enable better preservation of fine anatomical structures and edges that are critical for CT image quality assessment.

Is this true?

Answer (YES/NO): NO